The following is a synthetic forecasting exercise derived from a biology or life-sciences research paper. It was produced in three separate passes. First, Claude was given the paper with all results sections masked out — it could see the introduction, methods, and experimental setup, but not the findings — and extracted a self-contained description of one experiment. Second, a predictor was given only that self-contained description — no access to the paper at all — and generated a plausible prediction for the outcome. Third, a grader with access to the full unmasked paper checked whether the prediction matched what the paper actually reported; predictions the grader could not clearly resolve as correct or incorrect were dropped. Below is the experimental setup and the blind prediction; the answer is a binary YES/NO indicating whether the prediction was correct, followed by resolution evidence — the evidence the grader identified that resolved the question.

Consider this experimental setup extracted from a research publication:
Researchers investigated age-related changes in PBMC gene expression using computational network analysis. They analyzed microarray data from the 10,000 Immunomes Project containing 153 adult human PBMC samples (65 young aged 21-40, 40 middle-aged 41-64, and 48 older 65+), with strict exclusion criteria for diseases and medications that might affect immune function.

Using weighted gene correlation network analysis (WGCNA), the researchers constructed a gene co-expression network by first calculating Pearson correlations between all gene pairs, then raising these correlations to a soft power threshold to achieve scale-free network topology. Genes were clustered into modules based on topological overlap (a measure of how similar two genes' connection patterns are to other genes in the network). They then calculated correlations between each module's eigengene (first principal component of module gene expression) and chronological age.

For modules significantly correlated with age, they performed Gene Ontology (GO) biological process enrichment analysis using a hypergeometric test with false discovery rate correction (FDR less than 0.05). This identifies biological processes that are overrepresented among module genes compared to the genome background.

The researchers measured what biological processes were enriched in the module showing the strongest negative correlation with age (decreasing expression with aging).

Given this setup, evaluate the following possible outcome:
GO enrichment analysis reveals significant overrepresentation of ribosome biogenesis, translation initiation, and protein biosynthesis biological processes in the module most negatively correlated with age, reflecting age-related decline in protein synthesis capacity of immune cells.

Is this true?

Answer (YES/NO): NO